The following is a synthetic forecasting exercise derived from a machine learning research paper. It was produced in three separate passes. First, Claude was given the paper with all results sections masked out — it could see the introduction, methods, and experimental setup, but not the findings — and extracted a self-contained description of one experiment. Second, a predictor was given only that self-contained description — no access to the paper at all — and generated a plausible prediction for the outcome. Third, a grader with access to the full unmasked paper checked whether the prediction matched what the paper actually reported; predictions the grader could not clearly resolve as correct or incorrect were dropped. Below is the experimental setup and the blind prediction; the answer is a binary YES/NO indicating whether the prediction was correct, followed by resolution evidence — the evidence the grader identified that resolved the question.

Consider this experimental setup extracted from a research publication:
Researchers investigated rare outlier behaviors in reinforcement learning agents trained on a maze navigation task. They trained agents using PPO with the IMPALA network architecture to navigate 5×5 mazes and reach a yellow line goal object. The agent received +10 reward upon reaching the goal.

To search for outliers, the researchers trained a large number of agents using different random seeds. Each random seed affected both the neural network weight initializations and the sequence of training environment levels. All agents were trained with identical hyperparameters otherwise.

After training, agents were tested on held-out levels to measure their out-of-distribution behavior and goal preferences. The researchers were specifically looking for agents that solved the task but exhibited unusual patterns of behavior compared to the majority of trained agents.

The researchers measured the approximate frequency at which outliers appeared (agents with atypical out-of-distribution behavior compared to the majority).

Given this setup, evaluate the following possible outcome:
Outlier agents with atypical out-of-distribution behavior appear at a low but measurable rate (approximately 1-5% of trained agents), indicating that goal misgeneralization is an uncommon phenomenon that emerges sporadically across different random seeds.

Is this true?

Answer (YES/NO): NO